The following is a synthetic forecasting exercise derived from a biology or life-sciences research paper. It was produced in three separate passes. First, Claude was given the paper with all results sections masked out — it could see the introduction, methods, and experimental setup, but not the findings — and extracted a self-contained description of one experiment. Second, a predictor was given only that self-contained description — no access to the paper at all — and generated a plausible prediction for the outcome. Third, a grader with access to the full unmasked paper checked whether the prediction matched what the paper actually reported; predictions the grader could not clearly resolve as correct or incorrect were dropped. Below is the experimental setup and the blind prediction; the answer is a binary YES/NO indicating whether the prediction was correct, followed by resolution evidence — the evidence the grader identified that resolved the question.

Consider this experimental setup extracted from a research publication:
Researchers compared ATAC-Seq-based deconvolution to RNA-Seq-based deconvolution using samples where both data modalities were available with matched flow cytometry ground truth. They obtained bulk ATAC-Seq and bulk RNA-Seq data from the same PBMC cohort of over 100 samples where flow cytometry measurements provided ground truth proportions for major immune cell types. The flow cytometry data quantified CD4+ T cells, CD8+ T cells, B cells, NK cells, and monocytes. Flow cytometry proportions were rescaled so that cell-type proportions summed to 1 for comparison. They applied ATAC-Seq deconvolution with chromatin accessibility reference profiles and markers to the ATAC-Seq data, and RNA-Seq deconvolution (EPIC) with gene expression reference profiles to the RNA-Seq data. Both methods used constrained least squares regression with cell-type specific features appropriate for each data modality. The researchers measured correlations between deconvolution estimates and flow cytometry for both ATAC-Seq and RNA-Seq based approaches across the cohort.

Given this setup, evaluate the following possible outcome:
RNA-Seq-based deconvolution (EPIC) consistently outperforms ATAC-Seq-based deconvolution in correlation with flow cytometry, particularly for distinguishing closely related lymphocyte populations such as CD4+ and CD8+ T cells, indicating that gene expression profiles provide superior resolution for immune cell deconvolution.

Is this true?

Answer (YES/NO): NO